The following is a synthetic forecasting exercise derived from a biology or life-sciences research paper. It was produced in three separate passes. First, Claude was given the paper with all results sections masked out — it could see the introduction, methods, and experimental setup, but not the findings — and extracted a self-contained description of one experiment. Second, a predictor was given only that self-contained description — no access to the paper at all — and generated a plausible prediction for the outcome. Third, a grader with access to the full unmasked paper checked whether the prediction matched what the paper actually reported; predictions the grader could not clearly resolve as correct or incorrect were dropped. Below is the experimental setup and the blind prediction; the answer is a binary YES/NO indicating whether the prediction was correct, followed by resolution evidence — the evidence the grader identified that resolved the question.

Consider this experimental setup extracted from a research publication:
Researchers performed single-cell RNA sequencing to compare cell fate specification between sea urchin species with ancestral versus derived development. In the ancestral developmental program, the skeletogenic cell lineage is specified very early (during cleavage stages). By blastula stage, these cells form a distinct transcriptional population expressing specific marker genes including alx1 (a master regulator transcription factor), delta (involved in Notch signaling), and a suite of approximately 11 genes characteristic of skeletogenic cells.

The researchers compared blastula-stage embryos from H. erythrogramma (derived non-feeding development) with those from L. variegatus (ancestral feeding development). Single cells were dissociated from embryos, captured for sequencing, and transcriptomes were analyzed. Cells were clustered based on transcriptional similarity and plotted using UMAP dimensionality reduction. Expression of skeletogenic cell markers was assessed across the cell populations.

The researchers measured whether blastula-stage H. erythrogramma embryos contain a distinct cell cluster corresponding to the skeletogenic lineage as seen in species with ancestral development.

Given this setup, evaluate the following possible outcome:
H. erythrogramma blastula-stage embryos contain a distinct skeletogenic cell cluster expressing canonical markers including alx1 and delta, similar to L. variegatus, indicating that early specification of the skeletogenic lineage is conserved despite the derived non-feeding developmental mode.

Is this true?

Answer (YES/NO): NO